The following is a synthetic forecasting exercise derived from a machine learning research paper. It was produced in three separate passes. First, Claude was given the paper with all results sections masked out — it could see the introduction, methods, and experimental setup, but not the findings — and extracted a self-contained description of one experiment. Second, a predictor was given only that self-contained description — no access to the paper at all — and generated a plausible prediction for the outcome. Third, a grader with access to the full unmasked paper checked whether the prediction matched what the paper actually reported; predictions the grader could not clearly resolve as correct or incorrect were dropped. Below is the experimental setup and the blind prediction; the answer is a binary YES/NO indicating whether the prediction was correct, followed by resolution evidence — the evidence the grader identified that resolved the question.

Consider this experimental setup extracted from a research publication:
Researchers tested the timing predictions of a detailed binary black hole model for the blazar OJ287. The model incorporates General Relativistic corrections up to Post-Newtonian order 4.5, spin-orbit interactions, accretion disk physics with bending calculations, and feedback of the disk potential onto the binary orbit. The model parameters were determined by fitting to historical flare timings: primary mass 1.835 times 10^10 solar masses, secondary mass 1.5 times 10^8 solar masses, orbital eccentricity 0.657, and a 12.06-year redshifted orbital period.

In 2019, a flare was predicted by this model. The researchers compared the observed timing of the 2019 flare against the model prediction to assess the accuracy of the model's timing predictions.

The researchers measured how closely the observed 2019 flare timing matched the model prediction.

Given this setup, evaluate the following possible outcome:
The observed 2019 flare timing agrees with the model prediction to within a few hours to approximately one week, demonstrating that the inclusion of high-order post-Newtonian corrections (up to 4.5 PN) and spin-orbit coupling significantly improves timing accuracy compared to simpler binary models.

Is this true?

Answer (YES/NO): YES